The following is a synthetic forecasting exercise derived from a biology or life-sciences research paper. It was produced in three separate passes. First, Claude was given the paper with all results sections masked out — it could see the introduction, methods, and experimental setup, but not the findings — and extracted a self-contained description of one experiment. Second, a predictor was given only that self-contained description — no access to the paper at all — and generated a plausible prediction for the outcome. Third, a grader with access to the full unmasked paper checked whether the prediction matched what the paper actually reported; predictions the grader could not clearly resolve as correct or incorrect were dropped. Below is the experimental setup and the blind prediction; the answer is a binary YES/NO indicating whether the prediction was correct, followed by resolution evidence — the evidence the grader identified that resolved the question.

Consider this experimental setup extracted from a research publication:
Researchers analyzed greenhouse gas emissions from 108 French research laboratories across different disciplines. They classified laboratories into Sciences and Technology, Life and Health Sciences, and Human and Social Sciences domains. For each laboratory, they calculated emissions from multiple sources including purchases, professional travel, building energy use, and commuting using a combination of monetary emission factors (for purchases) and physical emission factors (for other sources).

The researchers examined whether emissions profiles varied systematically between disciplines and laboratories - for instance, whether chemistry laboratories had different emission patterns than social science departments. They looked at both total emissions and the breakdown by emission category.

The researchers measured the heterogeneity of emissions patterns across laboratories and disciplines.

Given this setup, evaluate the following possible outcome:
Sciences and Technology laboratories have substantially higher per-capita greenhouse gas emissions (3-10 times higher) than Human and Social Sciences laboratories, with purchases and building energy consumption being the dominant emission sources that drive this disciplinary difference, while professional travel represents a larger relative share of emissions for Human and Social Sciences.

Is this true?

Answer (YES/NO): NO